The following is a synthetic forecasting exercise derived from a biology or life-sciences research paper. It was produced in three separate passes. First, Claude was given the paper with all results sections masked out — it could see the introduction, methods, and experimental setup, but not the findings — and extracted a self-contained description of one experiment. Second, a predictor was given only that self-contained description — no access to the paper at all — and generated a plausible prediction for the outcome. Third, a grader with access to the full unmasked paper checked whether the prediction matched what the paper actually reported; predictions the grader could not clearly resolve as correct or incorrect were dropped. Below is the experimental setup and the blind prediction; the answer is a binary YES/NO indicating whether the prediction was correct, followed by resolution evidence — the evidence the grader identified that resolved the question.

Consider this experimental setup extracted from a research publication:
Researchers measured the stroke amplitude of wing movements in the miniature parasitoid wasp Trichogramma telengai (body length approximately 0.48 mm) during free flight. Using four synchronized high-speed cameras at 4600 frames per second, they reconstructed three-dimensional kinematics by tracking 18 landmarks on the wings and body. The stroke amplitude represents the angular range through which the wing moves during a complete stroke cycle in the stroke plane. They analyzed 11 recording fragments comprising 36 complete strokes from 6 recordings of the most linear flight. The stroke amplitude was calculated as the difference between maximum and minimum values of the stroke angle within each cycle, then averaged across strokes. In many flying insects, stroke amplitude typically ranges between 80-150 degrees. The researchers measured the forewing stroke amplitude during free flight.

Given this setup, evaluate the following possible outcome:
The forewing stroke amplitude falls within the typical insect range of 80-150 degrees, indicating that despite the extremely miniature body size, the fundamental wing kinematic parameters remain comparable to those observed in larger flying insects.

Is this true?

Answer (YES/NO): NO